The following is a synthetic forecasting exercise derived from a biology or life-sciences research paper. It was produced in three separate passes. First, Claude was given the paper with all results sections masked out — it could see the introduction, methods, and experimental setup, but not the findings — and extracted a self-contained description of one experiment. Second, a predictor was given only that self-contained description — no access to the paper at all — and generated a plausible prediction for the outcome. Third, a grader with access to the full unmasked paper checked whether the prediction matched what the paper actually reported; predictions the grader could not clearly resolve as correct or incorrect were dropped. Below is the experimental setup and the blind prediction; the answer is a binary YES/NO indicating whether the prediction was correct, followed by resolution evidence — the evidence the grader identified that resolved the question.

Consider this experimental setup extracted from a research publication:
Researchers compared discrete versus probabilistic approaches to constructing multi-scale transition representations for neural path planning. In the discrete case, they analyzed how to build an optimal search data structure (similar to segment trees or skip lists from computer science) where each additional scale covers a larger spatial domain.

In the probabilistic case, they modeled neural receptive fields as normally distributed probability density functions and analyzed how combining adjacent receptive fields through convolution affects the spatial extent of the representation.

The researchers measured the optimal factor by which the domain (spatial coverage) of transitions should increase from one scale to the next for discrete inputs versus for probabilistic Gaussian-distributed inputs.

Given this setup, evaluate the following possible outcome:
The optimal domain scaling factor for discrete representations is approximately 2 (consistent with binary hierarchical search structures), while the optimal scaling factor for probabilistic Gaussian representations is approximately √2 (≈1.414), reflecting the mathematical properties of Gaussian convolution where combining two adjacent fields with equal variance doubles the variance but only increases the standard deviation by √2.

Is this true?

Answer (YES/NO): YES